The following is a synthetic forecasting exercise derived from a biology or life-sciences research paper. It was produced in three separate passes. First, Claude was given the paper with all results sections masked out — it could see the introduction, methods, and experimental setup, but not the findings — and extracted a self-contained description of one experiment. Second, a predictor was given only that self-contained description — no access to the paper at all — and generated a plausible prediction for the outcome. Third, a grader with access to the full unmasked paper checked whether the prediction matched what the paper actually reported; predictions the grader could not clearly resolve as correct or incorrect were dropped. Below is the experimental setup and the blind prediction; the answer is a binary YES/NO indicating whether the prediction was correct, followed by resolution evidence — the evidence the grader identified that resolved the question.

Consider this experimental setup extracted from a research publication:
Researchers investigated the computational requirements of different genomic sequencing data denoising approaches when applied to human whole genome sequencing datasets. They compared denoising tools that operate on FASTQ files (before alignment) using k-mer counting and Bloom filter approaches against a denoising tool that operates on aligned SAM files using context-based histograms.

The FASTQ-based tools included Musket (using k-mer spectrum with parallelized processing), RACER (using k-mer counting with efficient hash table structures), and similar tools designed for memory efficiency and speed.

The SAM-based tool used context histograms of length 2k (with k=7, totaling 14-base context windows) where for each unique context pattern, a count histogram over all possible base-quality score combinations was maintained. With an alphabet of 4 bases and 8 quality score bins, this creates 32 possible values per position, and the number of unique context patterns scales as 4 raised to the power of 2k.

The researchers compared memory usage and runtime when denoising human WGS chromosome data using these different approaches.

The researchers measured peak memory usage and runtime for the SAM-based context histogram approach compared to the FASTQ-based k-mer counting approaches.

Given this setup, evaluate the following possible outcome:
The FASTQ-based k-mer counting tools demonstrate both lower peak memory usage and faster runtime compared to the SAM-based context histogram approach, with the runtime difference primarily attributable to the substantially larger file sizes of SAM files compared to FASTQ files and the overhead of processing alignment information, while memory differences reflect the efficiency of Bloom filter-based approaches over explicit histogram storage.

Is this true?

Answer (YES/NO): NO